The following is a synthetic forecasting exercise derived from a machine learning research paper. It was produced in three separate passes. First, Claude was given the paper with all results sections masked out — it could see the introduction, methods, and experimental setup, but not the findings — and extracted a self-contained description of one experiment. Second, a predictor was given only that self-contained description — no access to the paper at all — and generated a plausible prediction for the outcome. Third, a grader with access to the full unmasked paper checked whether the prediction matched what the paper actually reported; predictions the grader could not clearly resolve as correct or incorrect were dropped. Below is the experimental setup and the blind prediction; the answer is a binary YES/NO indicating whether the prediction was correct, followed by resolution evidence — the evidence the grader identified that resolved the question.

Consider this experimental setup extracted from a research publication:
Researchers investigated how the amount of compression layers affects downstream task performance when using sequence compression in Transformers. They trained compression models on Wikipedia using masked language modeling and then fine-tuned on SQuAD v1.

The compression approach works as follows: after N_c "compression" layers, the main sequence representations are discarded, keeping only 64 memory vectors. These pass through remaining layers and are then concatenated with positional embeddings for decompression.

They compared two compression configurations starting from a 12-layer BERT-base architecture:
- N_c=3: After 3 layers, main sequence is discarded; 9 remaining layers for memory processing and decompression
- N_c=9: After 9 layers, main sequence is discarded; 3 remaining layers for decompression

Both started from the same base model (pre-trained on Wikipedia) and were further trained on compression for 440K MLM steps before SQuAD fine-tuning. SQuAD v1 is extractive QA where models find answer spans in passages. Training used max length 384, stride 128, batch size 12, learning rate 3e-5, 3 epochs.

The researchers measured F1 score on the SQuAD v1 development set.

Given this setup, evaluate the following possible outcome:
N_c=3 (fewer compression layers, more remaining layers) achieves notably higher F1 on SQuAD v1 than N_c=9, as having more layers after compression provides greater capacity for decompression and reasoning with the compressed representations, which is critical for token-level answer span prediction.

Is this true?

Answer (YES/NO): NO